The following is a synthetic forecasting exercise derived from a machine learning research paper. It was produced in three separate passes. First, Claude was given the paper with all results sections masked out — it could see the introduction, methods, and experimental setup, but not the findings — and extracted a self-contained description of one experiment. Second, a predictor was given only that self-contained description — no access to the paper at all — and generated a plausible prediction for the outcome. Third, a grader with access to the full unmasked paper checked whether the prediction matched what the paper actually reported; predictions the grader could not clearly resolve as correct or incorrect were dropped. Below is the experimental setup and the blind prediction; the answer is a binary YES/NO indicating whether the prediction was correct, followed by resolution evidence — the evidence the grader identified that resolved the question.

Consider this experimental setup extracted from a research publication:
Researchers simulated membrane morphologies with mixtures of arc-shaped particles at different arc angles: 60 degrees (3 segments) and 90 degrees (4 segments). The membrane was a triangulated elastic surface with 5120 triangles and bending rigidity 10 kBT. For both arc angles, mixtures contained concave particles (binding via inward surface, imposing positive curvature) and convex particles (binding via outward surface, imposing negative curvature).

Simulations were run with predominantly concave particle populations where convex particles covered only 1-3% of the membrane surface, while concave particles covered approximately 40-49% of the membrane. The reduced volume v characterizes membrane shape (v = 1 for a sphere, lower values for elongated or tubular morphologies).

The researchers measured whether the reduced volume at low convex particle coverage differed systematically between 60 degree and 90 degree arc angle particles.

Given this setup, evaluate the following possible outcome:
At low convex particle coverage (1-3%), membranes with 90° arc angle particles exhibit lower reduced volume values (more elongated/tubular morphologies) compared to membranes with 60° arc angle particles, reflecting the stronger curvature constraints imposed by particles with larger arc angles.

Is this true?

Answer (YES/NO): YES